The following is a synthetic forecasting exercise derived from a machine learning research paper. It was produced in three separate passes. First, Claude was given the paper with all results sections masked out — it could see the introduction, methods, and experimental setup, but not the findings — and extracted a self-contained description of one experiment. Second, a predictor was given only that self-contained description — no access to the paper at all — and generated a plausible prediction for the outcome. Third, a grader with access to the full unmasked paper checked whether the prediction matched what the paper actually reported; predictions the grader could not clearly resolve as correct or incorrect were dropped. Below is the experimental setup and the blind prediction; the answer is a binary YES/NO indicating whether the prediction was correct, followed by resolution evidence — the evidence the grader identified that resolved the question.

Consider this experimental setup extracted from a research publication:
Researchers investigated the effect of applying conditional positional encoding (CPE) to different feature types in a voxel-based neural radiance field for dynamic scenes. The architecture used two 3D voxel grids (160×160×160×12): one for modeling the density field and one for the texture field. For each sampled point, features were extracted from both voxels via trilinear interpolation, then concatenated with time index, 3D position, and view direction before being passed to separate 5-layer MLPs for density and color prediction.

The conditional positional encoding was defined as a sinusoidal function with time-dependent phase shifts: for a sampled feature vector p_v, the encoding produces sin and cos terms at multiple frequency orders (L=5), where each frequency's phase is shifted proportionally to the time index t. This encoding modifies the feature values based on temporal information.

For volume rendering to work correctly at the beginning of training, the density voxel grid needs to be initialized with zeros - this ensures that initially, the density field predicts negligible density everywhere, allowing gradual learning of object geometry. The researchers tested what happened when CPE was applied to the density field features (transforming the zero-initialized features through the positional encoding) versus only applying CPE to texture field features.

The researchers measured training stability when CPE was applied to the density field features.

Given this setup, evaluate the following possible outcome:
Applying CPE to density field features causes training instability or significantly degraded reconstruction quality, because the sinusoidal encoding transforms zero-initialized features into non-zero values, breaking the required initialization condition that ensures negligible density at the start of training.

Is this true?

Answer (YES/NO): YES